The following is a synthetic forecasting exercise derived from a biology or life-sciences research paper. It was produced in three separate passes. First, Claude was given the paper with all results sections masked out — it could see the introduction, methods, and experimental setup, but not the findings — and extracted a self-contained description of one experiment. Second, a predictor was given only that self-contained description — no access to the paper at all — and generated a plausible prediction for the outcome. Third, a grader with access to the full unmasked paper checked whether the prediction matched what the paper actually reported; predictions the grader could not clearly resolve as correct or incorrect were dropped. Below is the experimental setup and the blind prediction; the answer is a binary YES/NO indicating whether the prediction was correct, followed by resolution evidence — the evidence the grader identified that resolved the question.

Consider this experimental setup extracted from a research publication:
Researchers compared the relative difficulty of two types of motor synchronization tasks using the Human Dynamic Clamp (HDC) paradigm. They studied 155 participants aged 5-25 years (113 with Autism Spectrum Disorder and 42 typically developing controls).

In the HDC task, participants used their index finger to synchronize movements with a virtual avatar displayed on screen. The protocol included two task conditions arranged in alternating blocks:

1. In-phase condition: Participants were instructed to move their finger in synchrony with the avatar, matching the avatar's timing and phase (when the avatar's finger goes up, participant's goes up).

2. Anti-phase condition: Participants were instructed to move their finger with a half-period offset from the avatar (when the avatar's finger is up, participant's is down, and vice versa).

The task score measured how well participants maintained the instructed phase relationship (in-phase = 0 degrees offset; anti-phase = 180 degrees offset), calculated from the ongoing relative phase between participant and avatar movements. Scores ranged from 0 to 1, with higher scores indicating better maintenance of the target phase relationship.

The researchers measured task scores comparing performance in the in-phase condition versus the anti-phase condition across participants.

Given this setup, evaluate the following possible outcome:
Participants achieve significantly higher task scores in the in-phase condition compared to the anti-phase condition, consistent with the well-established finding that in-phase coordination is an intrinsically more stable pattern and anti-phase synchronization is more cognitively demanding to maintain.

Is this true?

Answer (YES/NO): NO